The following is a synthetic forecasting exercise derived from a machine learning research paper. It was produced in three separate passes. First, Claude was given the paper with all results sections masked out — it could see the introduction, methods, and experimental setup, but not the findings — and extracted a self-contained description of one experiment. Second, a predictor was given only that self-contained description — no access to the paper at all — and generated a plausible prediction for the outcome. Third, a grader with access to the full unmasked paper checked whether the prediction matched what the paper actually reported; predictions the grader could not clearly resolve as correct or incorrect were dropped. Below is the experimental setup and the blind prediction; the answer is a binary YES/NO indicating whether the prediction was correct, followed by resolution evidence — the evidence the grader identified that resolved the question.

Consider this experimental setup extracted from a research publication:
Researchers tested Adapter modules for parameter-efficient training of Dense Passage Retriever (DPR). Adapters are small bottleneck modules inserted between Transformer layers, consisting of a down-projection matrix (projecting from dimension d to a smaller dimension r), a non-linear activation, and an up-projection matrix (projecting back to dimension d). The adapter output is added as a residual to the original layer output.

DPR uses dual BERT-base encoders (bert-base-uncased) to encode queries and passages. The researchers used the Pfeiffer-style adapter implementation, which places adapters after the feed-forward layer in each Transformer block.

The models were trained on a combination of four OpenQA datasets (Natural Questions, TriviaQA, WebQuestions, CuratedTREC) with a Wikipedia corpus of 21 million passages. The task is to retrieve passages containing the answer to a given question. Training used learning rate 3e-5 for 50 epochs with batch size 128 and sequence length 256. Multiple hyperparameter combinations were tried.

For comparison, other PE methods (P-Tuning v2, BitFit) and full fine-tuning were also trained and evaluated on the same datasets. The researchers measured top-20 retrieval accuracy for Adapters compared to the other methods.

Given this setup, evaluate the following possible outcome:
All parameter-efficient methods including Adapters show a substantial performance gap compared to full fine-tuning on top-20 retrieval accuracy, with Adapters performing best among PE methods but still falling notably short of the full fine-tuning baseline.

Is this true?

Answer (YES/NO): NO